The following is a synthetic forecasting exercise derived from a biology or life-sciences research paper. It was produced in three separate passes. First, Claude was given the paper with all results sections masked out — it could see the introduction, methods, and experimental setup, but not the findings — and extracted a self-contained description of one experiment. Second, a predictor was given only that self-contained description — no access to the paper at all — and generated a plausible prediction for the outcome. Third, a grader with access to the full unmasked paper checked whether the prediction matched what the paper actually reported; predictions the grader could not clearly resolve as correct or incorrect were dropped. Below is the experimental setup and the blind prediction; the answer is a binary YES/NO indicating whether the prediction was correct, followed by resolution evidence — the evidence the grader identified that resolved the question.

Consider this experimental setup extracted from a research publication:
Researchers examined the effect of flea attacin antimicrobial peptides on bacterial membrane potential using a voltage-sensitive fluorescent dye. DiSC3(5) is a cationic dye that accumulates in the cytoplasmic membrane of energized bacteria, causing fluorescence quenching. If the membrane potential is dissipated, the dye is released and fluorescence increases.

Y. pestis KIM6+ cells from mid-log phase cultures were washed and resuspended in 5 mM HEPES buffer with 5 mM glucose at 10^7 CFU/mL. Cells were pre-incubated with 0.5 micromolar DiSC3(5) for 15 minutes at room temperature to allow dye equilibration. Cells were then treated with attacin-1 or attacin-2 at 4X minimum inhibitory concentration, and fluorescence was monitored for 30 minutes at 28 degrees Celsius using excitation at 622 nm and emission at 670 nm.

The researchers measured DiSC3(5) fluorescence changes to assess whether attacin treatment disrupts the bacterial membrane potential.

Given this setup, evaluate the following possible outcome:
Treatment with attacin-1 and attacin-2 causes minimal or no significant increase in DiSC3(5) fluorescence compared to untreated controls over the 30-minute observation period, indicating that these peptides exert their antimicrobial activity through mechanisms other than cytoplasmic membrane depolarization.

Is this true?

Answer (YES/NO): YES